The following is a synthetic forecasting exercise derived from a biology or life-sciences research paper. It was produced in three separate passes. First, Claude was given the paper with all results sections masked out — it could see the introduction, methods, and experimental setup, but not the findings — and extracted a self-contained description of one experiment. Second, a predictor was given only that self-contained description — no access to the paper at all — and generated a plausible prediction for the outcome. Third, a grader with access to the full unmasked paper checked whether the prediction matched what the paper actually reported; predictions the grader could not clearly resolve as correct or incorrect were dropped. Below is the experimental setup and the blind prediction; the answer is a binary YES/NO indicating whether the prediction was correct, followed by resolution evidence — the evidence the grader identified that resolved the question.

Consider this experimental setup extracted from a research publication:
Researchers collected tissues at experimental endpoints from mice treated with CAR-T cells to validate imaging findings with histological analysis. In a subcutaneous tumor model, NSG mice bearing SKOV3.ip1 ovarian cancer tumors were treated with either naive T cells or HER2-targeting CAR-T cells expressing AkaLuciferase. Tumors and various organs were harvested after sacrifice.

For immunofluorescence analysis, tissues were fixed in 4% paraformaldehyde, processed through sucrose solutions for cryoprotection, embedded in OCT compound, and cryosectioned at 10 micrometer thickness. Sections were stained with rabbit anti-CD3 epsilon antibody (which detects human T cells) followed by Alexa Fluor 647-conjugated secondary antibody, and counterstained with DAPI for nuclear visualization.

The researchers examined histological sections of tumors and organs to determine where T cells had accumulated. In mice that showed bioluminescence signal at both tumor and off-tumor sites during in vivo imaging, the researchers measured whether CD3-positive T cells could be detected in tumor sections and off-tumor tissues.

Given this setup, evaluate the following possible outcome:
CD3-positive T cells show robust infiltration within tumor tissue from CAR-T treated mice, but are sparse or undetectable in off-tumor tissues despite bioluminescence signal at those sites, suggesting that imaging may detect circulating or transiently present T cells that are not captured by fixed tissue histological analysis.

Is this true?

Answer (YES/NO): NO